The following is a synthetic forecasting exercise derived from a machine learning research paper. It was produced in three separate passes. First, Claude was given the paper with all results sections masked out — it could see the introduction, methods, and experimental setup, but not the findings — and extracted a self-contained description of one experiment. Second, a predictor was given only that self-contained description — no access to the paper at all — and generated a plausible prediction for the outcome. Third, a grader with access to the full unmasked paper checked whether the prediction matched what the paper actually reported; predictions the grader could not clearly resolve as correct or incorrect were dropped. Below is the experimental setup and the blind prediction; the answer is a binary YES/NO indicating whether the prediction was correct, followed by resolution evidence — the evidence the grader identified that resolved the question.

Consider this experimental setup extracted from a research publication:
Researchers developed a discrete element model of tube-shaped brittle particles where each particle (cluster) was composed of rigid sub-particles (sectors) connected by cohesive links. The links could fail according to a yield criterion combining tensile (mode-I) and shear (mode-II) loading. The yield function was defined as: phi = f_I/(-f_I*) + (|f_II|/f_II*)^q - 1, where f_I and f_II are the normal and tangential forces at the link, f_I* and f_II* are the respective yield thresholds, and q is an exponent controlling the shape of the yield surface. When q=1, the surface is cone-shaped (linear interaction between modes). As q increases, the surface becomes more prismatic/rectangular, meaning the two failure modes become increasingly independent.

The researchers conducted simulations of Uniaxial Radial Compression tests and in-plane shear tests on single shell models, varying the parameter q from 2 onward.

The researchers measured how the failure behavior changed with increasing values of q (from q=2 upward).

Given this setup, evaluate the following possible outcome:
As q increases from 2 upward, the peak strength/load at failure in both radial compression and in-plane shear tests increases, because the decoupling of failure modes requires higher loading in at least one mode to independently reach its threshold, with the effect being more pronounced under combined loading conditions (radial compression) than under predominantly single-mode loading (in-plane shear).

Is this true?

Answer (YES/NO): NO